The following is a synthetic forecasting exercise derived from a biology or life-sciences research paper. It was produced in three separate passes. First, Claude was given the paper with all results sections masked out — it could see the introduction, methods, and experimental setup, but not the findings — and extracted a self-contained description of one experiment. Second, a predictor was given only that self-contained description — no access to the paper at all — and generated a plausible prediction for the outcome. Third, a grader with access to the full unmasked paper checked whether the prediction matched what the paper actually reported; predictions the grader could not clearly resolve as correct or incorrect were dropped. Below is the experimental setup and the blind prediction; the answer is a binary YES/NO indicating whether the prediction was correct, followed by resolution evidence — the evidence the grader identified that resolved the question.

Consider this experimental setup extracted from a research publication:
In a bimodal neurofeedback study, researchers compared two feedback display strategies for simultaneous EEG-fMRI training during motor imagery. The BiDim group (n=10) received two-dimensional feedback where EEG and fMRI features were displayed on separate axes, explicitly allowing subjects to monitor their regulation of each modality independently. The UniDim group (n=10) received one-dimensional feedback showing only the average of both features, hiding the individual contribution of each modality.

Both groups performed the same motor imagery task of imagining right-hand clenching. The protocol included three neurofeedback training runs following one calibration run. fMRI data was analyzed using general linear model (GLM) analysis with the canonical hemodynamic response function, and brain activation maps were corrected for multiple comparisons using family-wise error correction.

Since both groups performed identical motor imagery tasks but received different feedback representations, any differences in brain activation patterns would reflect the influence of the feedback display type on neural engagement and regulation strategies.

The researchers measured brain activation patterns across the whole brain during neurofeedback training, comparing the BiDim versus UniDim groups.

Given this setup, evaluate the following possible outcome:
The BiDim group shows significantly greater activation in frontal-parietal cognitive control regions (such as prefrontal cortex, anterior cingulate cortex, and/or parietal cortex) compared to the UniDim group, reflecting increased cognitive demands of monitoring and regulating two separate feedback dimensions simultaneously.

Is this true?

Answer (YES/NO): YES